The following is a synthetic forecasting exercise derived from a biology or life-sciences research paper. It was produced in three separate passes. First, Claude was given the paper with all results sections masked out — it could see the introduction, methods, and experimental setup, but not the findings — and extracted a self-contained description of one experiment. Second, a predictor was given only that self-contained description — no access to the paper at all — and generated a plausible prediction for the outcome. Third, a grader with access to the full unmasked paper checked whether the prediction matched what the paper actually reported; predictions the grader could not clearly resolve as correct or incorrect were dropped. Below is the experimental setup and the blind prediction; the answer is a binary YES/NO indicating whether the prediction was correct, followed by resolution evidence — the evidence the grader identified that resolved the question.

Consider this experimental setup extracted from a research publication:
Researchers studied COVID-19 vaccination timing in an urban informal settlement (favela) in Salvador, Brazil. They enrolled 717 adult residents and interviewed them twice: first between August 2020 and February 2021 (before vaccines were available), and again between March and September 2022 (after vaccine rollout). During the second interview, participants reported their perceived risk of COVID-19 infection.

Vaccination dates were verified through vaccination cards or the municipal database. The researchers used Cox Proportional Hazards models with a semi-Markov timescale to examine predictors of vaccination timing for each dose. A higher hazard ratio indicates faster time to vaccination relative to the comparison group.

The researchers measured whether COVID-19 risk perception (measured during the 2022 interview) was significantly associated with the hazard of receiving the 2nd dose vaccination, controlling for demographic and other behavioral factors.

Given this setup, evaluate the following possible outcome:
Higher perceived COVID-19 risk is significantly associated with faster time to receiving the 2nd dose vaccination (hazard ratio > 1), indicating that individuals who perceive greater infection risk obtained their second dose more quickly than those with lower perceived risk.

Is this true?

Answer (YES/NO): YES